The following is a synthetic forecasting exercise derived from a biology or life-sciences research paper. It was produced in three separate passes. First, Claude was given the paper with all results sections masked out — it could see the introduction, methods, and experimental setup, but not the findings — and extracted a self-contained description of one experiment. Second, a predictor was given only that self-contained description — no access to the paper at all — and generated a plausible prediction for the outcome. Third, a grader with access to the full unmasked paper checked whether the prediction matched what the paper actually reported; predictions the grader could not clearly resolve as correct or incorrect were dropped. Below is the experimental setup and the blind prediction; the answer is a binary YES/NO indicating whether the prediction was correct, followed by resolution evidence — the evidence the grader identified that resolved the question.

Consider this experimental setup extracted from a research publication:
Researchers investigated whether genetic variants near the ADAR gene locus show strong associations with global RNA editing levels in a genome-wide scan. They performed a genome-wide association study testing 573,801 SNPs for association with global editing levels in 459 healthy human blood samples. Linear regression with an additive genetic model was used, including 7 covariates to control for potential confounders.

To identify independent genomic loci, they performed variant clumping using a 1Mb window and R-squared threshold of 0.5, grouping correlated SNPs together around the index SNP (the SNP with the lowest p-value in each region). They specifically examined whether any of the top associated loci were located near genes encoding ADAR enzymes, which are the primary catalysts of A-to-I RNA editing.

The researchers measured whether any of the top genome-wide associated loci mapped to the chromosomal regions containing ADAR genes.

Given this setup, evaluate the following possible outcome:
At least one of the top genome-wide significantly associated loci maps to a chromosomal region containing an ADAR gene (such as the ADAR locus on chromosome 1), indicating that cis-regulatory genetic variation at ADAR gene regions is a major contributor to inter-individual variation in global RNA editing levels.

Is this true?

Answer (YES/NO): NO